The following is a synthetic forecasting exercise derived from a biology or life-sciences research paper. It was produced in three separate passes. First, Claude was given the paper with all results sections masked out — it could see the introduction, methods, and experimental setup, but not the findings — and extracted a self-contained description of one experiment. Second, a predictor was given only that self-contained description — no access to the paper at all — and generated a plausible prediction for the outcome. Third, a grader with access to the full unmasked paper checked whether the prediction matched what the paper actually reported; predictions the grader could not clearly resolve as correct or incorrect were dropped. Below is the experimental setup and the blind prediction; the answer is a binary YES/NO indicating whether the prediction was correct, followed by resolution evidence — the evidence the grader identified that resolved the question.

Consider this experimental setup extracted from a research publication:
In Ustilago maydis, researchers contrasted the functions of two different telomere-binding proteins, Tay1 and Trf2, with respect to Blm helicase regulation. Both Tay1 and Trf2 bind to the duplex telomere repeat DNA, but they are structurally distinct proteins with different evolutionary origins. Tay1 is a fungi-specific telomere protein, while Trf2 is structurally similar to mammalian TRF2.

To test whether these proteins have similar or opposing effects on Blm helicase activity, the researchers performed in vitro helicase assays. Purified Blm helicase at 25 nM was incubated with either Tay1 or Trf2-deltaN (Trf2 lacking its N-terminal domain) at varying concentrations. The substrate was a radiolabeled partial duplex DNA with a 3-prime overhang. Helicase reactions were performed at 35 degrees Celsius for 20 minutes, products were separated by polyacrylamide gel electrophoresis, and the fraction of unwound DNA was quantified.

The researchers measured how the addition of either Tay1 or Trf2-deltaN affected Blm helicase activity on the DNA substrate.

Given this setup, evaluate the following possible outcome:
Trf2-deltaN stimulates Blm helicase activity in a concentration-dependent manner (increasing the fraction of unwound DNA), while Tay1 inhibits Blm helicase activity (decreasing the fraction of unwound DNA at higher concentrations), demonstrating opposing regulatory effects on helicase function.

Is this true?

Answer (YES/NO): NO